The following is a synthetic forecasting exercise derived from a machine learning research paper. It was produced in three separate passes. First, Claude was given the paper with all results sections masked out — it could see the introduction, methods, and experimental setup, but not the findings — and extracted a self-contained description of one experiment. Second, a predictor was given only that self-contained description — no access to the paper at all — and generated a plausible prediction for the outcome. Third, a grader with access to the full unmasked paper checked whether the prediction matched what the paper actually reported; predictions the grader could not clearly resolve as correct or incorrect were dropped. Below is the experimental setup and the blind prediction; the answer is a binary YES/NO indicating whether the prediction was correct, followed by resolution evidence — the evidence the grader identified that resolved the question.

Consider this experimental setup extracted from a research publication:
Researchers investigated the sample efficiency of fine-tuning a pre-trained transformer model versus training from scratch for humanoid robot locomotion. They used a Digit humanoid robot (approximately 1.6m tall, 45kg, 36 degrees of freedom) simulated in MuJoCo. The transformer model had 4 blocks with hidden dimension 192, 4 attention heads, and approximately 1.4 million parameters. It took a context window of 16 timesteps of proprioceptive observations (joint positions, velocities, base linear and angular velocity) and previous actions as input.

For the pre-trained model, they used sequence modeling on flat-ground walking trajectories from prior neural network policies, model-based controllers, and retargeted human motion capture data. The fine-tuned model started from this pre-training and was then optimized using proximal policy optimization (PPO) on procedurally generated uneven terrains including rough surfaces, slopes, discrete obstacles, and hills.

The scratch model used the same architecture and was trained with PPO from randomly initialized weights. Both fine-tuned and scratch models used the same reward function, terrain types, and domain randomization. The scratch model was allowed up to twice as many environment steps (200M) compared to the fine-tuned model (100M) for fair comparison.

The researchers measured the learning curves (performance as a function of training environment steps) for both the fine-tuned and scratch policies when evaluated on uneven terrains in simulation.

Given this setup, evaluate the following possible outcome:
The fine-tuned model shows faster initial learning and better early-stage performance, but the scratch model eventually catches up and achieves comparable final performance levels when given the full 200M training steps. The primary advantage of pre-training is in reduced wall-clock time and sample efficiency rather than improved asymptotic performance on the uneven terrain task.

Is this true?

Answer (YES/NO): NO